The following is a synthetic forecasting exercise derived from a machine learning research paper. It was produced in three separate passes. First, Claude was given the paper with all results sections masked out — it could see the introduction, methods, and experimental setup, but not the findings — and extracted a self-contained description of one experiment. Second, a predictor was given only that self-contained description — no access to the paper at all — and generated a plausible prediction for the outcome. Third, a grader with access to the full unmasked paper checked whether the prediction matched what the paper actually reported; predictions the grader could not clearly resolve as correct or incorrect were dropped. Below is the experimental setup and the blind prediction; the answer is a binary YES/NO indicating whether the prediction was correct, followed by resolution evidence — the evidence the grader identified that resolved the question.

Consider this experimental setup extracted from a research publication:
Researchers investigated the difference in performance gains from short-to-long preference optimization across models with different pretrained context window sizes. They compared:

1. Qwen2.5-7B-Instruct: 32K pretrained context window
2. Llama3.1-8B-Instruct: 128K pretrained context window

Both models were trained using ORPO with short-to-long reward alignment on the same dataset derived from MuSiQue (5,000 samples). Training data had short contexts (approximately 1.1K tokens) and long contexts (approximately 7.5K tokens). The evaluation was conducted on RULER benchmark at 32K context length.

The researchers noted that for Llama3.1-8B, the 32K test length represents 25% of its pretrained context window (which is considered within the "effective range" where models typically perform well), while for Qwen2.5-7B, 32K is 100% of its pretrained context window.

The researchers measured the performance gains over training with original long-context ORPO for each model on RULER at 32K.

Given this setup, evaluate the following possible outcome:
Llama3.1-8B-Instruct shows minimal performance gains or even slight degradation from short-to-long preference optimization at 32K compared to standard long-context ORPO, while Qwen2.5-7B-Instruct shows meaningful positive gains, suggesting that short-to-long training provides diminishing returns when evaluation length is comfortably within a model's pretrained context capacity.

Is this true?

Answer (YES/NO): YES